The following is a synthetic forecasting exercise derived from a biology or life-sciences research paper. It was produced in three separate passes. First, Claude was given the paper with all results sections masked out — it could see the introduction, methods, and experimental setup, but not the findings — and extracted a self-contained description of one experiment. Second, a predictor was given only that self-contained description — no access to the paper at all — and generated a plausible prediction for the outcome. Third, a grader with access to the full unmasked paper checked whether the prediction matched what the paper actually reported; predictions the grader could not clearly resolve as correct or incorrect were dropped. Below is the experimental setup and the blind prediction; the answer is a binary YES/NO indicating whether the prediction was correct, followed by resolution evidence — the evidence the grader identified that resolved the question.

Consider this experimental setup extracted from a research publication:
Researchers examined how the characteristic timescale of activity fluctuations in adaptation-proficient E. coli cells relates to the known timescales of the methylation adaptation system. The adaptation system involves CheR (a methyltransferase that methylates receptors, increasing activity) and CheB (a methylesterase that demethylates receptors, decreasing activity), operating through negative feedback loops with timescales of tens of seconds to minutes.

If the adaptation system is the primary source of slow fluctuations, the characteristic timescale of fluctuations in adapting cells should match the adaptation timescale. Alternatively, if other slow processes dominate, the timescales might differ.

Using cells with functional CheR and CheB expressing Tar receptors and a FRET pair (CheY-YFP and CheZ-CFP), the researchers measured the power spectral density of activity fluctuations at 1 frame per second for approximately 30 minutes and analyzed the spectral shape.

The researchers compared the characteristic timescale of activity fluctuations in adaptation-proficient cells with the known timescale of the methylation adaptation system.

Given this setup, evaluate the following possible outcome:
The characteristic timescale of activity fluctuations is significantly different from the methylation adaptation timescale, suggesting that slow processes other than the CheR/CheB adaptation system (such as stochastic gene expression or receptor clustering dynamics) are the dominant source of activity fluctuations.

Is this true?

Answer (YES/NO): NO